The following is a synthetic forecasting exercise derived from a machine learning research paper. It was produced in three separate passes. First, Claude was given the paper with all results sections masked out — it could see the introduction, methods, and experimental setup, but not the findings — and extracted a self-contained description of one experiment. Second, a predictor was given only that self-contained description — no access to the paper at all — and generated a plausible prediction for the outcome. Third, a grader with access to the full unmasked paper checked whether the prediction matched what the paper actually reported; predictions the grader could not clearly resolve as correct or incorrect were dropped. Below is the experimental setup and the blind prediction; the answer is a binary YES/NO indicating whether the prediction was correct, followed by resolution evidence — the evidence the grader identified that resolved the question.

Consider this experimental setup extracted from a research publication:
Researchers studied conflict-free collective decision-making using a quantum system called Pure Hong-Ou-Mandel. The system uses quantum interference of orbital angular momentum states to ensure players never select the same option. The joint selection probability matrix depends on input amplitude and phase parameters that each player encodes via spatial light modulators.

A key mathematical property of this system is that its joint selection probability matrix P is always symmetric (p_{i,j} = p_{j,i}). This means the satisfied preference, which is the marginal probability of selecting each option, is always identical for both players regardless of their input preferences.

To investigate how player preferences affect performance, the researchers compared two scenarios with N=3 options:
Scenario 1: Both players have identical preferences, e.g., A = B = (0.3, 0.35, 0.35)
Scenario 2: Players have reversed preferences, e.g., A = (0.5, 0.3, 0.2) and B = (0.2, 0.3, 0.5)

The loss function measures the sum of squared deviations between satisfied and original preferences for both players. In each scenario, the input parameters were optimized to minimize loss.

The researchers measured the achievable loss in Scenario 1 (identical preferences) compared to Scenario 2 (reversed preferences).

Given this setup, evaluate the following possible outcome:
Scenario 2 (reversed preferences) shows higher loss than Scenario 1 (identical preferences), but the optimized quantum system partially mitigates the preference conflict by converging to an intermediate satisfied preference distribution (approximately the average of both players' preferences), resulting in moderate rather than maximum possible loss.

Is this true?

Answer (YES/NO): NO